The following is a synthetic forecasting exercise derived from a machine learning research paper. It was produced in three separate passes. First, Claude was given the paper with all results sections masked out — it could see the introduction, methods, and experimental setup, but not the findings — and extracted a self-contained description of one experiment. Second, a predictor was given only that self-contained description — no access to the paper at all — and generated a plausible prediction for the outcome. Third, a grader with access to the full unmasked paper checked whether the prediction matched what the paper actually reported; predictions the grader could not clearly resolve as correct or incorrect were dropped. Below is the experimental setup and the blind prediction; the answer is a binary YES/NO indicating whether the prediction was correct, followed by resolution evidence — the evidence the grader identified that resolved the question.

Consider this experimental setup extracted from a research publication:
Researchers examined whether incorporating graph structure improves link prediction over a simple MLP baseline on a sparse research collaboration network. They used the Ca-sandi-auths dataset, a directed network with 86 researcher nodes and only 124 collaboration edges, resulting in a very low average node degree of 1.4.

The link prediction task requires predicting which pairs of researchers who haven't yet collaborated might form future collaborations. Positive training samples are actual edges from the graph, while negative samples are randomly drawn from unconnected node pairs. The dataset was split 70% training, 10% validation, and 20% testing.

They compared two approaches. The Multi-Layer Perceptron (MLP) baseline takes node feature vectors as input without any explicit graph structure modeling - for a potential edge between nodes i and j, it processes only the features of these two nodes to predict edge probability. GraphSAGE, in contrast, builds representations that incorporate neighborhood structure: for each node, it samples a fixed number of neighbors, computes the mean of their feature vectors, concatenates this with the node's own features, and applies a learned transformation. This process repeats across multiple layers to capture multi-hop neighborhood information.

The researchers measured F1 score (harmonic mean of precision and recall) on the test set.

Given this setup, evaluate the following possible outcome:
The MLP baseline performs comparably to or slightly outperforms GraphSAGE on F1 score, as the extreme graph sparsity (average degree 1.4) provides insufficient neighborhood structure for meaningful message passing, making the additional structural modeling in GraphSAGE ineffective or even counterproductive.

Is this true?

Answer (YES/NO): NO